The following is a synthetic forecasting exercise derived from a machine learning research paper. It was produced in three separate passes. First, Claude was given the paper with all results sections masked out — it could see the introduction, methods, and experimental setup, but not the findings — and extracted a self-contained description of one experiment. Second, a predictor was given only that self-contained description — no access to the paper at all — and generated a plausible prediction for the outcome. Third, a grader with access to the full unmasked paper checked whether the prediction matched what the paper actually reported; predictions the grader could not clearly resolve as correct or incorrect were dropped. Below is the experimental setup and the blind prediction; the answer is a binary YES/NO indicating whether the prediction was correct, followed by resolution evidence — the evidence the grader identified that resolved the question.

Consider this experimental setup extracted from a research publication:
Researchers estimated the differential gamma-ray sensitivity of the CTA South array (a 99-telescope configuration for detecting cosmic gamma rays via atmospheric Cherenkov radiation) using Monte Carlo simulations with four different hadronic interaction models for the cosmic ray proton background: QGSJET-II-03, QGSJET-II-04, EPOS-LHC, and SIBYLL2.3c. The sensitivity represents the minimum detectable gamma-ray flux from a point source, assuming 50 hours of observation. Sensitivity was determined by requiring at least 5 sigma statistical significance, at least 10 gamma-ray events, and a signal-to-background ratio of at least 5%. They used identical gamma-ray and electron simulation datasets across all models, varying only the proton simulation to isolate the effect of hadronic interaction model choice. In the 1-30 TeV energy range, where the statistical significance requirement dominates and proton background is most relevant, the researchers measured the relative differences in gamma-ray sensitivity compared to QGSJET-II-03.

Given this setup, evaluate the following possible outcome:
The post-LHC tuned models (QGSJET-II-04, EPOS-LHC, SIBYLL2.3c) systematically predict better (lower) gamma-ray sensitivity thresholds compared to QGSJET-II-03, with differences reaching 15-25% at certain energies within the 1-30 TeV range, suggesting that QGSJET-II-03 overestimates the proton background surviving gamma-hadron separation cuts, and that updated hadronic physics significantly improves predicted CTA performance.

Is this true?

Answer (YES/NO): NO